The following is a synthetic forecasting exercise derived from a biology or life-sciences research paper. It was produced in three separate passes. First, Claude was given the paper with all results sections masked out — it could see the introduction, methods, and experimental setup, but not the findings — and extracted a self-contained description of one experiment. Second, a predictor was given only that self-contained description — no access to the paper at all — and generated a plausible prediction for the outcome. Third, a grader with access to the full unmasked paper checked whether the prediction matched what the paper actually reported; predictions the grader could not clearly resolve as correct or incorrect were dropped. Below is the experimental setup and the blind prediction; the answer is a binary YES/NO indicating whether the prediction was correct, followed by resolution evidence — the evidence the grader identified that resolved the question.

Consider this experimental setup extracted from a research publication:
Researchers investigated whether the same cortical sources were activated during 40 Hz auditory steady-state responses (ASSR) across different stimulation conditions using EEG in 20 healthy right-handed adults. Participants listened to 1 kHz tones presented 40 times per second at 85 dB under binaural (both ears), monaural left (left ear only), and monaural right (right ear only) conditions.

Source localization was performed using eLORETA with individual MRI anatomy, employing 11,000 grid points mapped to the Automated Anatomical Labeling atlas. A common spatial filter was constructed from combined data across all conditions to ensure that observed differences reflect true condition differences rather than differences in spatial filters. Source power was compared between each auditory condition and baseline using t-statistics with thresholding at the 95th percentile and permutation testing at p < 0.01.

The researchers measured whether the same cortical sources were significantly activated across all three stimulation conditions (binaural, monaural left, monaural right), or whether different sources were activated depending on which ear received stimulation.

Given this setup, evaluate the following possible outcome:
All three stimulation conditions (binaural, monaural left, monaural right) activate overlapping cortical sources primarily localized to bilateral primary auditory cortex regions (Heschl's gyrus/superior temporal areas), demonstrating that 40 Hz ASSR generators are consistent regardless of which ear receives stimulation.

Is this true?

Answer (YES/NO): YES